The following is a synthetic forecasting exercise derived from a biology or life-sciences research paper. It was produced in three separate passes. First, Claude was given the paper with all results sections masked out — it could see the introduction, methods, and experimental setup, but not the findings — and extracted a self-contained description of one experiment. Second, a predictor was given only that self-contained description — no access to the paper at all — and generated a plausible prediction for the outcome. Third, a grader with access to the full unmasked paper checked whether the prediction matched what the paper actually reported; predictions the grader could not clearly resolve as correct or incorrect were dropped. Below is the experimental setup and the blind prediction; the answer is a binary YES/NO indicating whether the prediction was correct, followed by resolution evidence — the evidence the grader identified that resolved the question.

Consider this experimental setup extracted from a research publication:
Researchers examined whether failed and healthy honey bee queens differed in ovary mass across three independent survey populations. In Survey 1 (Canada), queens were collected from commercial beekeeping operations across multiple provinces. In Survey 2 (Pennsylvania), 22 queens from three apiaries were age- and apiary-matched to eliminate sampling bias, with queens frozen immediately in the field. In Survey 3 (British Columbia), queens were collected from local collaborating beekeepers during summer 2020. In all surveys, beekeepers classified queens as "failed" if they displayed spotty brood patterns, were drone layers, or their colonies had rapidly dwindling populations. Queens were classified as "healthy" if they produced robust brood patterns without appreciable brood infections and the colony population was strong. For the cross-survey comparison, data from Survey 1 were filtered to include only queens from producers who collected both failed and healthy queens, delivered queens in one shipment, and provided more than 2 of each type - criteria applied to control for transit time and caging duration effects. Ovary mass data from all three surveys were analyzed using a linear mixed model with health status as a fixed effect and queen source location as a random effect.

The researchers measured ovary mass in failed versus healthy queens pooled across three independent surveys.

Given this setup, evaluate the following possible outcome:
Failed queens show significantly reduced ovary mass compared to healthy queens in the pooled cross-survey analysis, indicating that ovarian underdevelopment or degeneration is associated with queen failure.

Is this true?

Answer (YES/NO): YES